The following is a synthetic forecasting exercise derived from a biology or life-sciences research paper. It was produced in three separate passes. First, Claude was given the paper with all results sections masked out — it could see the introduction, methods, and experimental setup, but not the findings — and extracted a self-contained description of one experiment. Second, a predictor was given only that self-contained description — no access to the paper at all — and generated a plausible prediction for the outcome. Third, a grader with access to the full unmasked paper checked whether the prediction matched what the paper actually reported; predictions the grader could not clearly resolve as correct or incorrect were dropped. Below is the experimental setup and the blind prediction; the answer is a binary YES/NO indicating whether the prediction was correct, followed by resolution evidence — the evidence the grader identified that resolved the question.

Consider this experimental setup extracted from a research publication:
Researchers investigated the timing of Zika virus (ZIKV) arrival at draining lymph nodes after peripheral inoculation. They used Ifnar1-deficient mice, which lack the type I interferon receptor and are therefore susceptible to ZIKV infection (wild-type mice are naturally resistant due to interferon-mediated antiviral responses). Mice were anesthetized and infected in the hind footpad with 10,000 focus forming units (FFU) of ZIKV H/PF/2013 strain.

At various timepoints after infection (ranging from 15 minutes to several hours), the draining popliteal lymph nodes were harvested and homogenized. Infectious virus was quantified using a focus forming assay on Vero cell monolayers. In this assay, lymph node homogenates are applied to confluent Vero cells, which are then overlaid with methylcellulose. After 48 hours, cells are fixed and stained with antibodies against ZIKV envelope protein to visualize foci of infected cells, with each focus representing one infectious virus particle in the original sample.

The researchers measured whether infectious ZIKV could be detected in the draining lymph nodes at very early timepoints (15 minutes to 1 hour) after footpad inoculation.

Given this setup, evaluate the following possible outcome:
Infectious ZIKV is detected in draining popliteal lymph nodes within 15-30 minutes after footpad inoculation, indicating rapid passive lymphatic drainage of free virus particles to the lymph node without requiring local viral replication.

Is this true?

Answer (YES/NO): YES